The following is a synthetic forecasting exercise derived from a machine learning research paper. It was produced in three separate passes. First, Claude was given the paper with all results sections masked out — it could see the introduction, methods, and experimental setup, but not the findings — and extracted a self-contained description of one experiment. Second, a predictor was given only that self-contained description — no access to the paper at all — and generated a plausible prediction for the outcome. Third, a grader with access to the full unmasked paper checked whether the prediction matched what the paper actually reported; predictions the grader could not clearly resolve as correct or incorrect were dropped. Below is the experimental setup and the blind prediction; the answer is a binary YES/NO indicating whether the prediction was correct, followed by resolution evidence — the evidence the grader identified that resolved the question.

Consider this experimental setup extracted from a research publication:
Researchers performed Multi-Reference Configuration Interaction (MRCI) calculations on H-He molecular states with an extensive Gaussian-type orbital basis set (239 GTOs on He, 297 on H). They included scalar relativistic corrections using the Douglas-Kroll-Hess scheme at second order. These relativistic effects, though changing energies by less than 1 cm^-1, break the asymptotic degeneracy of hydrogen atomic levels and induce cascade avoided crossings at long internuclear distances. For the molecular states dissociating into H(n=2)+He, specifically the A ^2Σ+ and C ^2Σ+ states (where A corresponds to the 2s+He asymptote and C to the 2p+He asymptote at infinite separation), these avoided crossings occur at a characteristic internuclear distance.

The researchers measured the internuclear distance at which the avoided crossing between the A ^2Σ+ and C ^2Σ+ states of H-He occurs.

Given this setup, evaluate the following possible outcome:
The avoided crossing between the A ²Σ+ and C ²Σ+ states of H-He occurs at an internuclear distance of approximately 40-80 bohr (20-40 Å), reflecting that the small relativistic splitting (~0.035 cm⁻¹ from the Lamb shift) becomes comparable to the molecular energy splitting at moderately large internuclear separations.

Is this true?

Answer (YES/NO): NO